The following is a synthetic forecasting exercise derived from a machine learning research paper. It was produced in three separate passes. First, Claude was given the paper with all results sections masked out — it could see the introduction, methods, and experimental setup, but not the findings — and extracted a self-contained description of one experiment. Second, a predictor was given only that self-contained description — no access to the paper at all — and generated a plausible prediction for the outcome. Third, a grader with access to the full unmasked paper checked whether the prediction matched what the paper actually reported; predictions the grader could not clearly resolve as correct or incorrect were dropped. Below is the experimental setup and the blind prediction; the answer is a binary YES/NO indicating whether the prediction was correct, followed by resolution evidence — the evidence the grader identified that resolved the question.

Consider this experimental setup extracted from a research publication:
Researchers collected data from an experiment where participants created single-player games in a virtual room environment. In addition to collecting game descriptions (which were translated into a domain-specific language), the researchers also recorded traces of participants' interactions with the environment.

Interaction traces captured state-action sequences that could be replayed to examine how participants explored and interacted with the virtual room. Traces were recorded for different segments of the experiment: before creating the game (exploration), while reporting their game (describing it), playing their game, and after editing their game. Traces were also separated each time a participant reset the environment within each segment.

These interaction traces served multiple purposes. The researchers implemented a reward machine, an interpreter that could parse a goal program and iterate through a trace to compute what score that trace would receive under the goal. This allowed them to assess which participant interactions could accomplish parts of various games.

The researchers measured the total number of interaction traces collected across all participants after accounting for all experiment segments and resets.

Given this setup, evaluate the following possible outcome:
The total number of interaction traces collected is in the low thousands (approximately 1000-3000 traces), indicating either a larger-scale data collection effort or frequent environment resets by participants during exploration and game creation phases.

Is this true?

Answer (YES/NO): NO